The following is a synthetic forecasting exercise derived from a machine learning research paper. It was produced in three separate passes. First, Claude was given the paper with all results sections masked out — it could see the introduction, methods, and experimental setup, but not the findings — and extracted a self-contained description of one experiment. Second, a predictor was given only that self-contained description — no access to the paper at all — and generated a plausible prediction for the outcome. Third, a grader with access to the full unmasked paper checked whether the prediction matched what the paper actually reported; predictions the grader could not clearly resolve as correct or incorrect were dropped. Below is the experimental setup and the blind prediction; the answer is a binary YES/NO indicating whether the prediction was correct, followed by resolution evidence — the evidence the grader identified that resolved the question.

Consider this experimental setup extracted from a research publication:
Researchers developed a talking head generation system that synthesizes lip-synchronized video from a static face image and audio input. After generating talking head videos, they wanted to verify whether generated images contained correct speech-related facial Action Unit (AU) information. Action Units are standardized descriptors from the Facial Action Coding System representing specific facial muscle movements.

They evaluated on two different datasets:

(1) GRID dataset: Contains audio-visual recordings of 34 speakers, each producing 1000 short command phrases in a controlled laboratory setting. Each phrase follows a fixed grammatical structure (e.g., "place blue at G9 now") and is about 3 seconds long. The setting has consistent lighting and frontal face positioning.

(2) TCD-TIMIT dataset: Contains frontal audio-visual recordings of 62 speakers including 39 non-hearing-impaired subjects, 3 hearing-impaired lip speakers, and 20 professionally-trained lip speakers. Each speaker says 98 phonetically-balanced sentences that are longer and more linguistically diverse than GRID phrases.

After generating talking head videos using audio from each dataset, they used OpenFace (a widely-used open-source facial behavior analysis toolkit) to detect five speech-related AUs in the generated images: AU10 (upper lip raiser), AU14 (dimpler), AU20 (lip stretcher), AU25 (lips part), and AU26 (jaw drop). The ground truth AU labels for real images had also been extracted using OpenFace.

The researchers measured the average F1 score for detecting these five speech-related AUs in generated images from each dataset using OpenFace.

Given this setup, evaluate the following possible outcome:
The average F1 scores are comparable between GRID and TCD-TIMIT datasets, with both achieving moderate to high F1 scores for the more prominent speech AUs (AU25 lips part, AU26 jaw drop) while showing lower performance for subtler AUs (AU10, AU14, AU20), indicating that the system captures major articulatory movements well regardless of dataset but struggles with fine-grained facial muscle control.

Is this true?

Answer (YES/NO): NO